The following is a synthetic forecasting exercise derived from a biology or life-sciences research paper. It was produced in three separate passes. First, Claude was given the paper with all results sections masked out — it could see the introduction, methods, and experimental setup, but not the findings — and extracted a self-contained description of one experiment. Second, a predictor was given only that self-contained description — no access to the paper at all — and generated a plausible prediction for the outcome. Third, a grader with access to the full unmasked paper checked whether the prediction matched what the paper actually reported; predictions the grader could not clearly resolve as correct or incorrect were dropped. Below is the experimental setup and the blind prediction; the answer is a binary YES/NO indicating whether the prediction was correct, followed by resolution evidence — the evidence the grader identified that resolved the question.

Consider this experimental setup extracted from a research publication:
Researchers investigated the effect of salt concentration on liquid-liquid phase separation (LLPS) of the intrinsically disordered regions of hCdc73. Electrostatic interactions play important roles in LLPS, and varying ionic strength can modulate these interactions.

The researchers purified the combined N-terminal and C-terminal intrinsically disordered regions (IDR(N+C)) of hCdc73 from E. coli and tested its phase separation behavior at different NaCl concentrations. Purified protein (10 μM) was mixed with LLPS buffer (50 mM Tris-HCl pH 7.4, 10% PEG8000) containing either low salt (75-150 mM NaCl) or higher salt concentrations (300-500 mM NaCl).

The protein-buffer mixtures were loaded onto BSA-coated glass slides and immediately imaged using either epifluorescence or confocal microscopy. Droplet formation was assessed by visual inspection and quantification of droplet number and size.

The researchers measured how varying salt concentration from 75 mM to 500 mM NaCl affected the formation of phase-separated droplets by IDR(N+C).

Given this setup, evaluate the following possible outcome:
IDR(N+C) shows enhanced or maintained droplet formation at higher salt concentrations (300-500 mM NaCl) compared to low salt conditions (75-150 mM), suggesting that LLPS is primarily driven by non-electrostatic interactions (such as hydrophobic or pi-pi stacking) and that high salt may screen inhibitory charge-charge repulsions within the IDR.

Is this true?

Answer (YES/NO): NO